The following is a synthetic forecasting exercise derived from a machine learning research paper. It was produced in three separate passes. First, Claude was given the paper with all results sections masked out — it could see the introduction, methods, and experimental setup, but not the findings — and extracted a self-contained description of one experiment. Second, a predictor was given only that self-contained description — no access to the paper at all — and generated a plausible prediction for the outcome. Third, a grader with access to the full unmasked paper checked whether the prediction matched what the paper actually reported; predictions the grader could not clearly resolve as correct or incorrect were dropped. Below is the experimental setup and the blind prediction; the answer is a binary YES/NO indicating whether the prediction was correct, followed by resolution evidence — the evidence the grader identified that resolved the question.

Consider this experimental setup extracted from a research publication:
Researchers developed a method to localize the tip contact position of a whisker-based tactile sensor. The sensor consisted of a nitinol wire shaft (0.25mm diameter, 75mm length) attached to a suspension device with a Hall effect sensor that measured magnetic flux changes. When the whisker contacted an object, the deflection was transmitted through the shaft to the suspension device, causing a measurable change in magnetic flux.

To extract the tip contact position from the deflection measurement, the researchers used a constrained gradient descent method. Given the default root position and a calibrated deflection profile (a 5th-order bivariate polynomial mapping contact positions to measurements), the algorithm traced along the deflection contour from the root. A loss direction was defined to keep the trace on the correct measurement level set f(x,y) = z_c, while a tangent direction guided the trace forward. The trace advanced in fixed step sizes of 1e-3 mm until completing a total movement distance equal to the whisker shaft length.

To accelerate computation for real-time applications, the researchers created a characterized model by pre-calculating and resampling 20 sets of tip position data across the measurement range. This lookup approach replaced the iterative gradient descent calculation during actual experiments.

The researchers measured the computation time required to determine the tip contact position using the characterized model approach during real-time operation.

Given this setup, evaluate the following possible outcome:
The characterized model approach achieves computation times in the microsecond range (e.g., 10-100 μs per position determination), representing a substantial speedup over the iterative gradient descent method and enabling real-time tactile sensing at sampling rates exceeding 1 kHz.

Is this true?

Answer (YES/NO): NO